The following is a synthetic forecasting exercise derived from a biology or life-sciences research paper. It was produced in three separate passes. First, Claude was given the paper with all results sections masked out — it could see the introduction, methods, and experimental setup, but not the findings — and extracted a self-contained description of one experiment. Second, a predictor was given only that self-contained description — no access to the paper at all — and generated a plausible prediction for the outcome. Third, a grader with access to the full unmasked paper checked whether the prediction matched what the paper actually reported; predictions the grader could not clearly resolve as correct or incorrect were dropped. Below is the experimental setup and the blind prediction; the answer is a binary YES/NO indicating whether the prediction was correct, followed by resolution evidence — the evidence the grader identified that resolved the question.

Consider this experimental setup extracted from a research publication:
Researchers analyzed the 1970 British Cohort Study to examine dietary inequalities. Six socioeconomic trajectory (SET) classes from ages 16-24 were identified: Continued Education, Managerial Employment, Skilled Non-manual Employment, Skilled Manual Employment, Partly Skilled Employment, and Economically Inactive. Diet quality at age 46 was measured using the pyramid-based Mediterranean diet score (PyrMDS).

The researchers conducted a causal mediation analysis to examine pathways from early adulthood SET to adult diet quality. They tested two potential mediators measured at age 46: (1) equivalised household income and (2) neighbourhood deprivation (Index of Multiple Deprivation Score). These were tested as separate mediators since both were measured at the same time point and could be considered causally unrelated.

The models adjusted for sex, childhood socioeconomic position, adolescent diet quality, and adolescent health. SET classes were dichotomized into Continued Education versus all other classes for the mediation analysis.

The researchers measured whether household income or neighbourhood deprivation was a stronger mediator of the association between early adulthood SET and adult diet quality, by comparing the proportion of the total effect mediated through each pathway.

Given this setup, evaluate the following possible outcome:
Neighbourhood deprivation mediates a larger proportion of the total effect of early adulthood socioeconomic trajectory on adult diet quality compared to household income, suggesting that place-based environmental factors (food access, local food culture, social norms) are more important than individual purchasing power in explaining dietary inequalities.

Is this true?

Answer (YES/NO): YES